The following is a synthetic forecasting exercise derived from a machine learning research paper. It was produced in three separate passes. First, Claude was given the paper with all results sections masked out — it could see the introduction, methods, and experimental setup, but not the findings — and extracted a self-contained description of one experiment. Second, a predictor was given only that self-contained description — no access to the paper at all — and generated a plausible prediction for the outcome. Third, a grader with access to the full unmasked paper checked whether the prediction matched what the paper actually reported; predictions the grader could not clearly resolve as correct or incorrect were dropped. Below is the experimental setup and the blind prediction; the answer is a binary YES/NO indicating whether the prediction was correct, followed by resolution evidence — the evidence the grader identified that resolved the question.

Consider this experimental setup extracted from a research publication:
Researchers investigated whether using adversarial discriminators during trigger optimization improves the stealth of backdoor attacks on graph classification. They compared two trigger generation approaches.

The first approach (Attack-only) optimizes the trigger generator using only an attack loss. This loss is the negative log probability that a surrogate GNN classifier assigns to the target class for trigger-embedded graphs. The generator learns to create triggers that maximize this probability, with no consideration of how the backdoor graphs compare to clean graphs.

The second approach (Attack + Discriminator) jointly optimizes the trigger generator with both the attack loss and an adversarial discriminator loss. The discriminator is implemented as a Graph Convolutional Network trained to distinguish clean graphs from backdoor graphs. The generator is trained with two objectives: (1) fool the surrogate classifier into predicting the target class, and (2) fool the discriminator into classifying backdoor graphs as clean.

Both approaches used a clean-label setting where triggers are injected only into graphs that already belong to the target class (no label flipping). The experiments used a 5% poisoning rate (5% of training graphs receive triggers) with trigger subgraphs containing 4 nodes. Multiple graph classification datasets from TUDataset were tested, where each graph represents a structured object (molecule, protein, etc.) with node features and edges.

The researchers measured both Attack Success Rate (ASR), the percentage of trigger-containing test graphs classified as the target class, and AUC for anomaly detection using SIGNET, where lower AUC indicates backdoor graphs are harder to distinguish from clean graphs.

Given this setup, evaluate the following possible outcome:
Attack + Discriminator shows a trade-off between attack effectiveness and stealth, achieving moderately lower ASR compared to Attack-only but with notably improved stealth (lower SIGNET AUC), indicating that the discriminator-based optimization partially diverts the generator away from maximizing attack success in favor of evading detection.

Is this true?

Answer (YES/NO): NO